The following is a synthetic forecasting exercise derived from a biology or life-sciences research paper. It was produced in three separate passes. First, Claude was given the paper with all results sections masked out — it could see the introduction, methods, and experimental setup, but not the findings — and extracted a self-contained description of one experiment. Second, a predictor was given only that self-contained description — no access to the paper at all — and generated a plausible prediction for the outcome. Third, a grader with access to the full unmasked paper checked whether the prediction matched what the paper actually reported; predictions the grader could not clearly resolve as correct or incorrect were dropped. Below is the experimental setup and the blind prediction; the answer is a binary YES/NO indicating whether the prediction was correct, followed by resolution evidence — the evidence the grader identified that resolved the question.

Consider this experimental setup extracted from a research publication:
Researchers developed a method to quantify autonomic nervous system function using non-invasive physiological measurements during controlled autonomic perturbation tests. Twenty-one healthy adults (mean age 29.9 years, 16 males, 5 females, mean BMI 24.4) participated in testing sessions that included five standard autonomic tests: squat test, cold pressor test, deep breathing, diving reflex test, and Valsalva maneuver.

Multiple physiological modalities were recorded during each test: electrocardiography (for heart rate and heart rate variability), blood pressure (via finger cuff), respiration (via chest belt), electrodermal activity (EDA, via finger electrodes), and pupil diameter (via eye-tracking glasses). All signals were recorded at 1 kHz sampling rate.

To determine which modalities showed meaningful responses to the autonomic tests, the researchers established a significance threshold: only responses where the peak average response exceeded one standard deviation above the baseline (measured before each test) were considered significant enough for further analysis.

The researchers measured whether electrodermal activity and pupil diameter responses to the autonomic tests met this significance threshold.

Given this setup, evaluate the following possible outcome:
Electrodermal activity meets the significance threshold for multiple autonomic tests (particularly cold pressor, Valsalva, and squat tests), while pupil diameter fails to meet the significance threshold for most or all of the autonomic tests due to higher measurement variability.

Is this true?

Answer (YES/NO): NO